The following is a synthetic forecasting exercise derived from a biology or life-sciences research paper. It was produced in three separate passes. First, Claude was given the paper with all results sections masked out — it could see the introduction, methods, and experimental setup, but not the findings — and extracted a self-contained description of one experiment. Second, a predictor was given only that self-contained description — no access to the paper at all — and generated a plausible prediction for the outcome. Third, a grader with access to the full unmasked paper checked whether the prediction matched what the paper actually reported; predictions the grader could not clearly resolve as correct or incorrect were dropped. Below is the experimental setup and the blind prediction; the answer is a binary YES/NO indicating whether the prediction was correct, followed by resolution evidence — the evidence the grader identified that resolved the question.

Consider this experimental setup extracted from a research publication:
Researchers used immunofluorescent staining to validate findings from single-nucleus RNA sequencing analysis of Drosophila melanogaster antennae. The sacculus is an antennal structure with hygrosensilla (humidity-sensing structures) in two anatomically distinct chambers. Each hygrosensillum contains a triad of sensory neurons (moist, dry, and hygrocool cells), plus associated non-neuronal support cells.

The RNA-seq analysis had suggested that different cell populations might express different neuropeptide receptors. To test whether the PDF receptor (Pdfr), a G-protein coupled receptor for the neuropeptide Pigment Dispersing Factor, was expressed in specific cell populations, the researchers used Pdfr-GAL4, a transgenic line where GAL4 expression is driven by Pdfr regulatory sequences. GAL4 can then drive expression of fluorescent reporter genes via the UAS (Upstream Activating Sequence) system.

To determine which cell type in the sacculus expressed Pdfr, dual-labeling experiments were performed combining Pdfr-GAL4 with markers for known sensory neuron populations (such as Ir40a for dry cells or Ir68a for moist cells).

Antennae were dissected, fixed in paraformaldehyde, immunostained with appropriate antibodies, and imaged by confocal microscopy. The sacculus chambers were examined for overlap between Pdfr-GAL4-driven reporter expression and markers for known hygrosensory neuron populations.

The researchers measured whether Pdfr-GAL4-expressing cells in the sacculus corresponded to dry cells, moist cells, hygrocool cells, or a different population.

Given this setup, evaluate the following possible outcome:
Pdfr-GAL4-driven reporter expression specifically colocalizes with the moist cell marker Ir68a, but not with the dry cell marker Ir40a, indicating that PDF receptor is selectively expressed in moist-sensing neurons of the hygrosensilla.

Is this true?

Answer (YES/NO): NO